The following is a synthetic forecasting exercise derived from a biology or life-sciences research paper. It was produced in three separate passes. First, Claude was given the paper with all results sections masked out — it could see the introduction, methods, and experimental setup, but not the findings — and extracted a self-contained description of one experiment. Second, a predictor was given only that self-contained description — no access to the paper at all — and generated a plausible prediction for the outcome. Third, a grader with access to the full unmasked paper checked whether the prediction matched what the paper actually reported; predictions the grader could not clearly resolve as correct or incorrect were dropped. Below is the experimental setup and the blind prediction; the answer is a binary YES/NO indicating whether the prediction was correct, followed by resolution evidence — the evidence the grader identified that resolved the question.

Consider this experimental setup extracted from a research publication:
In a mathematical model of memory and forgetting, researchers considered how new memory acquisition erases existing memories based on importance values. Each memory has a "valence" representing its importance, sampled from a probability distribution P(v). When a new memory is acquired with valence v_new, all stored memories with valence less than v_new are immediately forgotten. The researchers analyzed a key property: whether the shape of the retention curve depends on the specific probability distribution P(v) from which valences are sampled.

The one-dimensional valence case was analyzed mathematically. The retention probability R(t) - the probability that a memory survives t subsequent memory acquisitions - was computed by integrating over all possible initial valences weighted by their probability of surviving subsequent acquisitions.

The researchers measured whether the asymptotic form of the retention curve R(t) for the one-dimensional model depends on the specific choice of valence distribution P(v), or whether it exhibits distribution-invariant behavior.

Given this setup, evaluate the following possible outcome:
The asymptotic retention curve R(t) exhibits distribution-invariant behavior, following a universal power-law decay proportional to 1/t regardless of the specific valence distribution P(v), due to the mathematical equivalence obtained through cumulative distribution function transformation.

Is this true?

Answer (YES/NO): YES